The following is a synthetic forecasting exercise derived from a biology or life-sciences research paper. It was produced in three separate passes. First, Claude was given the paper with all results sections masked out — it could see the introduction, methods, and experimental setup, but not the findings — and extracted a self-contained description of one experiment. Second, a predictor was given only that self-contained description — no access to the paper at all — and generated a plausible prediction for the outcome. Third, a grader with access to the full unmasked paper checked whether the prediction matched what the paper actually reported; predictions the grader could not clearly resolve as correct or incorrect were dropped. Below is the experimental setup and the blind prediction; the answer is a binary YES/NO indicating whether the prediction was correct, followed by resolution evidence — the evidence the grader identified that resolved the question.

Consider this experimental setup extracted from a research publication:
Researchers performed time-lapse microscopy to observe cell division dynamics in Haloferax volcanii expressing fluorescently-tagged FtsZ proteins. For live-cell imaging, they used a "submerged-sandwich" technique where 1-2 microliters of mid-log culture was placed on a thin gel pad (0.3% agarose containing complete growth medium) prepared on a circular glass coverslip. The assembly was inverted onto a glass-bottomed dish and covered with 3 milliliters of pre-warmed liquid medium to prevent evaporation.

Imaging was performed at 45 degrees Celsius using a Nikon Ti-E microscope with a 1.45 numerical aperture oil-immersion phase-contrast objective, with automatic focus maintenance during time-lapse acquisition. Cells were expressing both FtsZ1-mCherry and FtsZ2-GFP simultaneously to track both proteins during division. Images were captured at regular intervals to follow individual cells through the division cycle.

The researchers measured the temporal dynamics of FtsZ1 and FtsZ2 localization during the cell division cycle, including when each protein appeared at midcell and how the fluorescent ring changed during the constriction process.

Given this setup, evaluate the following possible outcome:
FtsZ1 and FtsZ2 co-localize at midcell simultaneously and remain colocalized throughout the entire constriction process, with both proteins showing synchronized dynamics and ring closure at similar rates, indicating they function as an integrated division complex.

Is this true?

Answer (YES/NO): YES